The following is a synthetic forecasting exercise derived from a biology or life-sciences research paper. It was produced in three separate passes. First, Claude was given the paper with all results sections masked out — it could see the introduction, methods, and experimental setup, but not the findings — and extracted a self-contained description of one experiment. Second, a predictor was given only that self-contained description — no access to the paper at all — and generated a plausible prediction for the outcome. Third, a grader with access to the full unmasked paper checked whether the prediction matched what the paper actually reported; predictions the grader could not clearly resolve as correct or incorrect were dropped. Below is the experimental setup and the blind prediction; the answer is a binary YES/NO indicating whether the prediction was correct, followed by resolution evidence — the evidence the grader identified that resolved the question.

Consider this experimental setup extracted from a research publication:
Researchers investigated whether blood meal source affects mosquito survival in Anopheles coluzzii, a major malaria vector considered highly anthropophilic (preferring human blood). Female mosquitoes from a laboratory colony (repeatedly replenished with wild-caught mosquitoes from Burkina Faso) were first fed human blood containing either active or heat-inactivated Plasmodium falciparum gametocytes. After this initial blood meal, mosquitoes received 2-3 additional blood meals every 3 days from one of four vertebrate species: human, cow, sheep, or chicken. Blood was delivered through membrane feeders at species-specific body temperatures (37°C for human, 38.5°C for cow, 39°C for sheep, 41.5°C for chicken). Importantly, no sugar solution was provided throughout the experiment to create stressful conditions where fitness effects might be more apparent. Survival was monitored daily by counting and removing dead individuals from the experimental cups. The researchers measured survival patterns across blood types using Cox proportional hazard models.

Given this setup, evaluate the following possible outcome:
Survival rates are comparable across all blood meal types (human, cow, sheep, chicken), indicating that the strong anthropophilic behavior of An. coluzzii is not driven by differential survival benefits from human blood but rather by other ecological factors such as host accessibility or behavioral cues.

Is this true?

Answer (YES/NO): NO